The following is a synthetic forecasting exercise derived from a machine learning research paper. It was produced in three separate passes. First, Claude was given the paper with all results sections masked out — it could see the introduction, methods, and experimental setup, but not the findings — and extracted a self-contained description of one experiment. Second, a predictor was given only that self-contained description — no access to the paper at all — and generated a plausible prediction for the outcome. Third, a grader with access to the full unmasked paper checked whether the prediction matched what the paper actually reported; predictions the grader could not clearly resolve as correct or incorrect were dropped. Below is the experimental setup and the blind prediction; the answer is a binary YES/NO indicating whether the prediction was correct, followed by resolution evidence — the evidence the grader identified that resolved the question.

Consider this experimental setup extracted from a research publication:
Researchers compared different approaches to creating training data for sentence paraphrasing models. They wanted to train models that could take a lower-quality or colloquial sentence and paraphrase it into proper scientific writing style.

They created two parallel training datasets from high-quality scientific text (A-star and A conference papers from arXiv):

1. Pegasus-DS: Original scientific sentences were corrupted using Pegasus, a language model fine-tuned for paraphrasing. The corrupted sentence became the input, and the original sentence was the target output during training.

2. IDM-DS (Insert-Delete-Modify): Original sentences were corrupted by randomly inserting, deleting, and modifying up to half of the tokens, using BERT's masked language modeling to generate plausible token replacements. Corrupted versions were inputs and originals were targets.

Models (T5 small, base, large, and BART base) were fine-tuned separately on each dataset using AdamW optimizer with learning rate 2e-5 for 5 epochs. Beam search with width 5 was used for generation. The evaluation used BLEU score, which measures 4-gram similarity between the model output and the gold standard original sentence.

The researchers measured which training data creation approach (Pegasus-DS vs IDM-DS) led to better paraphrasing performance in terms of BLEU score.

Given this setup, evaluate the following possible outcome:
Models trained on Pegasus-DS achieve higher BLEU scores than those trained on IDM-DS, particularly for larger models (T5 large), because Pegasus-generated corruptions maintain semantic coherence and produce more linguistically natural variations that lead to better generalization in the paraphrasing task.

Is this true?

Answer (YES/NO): NO